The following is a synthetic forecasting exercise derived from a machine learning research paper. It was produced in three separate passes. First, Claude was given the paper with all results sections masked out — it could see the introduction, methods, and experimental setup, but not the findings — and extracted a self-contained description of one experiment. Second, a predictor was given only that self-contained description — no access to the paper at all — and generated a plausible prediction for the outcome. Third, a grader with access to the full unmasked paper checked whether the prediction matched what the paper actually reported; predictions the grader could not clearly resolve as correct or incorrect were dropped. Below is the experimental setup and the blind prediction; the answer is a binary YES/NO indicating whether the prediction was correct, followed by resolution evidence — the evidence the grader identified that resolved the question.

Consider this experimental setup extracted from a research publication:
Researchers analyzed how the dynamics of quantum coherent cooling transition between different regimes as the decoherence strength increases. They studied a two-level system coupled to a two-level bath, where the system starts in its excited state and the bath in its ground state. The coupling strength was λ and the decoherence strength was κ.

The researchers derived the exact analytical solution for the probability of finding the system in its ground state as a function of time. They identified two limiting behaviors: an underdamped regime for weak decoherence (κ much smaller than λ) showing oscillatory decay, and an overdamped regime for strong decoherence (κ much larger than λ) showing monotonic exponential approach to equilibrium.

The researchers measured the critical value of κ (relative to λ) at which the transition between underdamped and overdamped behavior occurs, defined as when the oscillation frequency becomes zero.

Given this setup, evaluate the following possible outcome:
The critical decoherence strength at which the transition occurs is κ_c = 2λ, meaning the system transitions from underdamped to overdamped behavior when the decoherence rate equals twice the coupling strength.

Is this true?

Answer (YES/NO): YES